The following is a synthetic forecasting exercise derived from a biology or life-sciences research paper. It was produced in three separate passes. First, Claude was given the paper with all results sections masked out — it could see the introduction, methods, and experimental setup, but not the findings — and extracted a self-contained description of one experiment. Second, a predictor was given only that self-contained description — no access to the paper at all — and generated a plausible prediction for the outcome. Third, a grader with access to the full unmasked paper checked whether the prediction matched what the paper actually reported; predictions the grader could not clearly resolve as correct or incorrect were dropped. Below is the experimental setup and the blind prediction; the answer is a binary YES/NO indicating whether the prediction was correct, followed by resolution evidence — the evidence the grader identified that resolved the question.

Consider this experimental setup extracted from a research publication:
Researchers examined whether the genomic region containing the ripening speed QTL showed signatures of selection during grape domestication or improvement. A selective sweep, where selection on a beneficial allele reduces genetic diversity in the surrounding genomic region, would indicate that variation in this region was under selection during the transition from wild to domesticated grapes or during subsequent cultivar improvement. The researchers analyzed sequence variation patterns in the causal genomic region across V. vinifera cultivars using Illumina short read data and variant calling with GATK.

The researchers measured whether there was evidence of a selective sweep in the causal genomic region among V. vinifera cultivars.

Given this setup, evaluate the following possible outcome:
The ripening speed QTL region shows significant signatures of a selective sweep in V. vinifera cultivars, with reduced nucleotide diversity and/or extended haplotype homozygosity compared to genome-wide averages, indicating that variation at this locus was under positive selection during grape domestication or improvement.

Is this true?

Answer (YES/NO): NO